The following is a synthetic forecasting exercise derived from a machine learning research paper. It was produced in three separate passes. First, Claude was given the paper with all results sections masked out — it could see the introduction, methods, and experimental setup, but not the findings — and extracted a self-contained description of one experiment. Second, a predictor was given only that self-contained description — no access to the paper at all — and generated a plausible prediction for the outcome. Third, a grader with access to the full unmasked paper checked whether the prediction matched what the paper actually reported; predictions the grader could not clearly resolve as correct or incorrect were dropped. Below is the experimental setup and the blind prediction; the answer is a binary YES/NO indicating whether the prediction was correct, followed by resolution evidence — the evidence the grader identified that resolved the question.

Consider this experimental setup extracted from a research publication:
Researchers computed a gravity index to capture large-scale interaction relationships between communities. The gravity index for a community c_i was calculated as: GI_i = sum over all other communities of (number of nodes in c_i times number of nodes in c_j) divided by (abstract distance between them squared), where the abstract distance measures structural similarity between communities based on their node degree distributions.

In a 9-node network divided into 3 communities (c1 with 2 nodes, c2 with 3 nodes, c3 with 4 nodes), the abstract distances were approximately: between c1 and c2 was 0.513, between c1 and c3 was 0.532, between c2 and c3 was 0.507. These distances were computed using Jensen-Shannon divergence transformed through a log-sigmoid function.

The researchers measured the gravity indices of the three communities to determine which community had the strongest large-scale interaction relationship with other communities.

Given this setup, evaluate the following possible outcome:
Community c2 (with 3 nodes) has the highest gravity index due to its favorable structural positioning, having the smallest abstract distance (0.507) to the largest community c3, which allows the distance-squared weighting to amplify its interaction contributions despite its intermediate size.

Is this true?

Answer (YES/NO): NO